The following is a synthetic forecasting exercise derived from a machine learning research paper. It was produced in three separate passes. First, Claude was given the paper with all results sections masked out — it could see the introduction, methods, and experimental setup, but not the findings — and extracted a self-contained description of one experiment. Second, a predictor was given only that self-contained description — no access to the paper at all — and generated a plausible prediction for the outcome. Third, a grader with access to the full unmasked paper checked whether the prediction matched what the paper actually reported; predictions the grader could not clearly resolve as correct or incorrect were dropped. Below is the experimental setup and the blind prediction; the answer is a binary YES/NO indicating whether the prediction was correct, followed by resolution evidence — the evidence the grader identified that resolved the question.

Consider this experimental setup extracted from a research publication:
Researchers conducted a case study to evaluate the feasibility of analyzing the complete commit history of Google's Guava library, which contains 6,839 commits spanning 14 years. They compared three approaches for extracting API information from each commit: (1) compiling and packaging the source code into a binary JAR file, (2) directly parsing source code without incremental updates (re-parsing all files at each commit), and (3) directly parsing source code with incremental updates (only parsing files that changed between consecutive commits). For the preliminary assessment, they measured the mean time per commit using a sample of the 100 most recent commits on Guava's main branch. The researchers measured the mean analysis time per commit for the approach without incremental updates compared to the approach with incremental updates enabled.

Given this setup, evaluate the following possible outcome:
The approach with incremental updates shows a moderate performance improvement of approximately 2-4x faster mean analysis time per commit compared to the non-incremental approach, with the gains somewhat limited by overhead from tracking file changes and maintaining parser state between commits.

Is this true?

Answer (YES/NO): NO